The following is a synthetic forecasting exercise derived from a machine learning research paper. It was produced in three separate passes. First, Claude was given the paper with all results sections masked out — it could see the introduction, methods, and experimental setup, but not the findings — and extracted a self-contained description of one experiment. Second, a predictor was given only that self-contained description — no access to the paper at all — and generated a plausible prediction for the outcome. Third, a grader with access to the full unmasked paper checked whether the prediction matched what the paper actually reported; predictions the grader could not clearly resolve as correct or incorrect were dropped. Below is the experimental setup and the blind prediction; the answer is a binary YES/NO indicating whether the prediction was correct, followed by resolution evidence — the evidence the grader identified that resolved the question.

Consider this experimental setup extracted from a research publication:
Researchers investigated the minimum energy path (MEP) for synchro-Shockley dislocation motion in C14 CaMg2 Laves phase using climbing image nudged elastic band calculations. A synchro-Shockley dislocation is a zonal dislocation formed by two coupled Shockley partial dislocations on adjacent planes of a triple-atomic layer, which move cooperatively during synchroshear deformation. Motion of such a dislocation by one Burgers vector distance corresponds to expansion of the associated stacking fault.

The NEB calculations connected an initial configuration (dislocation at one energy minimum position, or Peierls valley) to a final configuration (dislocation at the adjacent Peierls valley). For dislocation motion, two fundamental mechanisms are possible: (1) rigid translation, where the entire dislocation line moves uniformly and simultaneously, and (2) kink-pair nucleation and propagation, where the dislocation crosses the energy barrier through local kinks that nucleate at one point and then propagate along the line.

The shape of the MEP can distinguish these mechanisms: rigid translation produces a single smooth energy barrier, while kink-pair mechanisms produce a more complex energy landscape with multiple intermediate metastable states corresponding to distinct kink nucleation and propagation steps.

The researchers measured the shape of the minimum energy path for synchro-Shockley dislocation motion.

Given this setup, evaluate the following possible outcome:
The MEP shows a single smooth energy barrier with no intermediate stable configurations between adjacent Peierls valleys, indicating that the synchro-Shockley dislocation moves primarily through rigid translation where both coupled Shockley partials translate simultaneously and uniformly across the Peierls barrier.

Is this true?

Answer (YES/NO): NO